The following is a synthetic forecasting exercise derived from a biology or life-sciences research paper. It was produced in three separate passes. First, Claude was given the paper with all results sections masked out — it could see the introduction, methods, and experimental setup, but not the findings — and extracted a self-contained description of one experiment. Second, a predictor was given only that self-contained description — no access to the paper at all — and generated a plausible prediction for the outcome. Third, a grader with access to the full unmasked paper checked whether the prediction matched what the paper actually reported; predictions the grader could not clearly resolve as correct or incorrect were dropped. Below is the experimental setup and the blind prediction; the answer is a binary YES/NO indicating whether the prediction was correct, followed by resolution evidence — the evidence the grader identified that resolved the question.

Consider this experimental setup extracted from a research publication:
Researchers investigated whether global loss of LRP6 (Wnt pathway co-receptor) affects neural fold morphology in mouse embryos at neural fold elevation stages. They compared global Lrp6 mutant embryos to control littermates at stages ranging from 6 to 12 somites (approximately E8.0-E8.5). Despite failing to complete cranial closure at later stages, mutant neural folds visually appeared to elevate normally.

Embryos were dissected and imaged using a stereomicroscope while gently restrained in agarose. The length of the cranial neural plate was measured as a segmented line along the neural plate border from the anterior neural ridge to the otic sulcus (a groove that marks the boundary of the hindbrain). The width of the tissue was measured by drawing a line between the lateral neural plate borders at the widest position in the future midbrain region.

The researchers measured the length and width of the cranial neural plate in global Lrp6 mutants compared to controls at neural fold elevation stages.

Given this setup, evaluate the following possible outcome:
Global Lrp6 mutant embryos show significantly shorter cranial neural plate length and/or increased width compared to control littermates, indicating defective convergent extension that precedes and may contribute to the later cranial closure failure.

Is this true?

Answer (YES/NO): NO